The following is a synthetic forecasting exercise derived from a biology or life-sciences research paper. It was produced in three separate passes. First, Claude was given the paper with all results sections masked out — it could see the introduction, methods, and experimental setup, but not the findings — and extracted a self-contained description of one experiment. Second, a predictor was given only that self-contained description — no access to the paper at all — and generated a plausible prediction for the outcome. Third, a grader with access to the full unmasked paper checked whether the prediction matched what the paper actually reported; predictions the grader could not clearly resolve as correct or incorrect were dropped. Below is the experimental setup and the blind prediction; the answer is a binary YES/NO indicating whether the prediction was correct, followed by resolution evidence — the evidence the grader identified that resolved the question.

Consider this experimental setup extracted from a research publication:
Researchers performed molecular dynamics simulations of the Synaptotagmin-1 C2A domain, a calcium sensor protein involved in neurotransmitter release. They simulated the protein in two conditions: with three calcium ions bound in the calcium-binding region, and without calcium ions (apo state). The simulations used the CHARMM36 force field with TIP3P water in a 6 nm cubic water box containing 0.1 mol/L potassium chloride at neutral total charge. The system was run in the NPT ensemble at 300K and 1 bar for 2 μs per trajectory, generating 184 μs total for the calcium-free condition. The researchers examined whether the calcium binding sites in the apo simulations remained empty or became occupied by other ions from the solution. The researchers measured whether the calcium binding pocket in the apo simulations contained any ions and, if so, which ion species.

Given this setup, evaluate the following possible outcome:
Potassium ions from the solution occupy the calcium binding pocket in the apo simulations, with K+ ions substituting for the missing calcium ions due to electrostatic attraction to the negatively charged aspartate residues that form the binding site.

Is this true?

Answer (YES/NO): YES